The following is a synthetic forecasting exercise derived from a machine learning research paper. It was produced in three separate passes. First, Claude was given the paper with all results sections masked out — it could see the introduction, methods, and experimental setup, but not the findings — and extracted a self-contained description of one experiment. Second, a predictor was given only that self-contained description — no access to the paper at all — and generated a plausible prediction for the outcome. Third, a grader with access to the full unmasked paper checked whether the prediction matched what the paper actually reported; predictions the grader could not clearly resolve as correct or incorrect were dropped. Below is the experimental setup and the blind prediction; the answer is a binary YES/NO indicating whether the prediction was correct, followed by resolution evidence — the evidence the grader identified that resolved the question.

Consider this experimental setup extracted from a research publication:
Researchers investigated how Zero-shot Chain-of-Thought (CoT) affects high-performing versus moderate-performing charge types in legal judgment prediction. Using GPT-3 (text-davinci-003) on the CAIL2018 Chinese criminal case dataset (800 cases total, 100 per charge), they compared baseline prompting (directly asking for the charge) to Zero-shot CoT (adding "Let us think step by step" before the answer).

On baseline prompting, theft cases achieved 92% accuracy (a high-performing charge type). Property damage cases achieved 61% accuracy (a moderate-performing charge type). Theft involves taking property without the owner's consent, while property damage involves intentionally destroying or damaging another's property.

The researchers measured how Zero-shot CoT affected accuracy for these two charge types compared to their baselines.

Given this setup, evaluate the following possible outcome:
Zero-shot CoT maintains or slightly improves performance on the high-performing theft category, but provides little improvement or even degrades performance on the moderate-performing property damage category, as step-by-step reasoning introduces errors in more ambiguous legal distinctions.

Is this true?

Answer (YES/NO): NO